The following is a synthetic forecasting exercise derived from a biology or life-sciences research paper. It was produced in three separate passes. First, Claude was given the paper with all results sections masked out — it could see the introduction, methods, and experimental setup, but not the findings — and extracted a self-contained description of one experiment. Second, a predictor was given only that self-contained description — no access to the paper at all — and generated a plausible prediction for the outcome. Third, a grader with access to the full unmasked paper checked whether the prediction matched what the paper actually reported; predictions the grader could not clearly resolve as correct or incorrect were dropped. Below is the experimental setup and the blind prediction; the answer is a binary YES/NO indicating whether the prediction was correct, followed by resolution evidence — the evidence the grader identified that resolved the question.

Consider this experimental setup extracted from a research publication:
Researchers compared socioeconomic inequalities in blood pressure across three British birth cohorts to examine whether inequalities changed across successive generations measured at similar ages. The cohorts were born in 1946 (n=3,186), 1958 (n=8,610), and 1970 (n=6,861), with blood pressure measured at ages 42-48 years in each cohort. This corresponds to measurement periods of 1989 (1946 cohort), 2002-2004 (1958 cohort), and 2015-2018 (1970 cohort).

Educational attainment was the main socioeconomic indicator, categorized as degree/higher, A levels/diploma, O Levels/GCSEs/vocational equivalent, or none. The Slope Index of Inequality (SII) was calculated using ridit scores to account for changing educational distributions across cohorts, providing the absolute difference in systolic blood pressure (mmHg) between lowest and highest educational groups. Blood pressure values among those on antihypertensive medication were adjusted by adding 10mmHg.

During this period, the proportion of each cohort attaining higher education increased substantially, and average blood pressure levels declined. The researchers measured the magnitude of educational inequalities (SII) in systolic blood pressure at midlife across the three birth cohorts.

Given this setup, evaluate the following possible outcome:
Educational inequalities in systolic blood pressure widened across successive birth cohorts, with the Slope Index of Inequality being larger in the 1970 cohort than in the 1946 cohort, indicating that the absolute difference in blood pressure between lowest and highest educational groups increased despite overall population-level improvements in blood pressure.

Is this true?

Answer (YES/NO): NO